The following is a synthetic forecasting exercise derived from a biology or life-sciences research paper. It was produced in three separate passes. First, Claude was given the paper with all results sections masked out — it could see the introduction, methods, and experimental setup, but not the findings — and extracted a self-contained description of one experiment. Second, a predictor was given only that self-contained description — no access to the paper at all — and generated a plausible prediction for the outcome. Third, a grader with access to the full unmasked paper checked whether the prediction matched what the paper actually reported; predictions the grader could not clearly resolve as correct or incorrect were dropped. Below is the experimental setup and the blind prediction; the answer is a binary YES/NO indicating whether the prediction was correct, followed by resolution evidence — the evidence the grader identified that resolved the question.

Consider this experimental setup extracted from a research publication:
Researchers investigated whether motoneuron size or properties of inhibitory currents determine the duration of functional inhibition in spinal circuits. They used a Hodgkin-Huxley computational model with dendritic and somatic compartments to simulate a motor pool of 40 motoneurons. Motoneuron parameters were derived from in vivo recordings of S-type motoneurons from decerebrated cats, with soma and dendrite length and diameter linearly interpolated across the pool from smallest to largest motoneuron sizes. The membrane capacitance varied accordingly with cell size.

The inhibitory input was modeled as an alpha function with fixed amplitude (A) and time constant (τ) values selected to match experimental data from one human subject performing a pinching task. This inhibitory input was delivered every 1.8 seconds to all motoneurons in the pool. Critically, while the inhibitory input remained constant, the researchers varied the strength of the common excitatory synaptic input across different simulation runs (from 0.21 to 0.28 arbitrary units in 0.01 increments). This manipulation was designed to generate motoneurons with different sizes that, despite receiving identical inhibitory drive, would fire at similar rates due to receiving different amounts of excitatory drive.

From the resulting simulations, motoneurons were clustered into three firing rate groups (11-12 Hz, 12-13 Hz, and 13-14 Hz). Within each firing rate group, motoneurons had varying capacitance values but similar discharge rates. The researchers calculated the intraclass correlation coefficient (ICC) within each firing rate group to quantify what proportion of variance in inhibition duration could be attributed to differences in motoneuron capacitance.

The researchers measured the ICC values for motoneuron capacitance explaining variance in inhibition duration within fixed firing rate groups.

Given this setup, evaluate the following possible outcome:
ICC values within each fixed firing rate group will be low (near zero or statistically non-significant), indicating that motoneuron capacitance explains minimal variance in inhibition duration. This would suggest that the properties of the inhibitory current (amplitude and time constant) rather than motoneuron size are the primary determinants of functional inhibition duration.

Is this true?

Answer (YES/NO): YES